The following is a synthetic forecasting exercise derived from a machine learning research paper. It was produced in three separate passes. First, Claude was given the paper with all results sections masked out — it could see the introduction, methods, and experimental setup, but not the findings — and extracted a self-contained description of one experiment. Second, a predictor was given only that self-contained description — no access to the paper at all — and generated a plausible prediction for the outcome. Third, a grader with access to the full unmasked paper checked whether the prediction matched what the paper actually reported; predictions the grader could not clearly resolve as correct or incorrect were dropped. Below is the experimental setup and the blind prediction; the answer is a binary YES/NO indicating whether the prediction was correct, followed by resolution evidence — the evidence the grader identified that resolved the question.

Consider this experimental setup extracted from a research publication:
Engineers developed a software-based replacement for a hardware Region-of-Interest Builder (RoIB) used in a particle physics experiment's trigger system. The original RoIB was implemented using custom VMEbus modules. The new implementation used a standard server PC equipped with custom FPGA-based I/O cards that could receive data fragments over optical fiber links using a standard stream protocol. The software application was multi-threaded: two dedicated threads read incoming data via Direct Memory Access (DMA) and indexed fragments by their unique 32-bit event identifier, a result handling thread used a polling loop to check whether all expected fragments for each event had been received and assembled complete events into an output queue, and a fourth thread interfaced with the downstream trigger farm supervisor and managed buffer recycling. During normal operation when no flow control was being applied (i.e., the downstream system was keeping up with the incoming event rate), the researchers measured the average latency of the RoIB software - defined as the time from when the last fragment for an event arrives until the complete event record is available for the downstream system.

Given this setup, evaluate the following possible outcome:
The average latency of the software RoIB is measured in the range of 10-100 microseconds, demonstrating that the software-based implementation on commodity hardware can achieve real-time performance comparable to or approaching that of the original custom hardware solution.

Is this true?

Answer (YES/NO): NO